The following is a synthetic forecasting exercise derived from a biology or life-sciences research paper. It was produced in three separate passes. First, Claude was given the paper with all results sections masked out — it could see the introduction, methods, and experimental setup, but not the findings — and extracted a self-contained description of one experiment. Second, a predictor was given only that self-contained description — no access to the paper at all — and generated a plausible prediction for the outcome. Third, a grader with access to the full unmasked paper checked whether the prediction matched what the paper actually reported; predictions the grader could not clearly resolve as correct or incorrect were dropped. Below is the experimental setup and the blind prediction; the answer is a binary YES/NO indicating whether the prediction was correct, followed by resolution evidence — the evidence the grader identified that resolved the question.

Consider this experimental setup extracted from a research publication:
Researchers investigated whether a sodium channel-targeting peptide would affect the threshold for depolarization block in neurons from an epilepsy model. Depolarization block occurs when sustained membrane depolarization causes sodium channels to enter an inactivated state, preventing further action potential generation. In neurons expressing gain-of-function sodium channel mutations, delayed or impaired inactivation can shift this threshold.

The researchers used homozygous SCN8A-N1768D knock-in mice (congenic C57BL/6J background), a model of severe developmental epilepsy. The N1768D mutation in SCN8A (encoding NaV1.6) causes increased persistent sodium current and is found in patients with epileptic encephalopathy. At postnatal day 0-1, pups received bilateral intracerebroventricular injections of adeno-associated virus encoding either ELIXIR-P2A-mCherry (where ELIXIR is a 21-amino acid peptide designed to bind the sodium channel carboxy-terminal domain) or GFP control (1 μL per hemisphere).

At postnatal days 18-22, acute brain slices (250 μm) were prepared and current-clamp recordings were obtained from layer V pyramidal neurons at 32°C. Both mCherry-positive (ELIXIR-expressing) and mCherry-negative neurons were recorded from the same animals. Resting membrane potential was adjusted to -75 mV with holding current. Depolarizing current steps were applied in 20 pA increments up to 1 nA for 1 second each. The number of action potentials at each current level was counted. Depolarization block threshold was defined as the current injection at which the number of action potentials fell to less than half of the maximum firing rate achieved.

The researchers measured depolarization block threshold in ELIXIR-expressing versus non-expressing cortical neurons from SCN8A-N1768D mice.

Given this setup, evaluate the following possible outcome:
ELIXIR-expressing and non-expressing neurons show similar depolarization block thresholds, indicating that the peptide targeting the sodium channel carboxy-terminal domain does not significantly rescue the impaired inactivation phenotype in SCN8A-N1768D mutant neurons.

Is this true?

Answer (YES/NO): NO